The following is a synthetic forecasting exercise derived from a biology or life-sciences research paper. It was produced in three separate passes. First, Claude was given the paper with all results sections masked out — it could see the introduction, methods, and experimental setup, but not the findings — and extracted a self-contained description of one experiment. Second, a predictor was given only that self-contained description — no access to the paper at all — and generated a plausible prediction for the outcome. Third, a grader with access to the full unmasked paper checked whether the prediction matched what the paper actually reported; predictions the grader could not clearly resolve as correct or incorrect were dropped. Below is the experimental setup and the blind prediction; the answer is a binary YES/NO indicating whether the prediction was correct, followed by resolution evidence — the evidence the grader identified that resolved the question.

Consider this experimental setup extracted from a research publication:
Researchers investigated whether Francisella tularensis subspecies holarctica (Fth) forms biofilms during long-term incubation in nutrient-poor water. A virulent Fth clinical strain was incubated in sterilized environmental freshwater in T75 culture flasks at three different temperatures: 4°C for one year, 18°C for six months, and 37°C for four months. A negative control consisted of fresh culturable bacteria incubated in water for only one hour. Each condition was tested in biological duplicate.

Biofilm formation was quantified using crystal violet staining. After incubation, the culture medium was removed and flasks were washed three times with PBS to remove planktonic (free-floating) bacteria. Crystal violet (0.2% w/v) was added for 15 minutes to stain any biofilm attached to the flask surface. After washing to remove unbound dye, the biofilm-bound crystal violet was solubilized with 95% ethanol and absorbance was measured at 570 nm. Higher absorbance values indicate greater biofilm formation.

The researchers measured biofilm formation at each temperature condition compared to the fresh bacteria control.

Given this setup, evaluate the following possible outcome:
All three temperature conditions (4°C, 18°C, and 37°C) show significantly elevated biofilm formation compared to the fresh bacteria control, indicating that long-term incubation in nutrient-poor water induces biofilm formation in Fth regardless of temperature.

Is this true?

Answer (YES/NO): NO